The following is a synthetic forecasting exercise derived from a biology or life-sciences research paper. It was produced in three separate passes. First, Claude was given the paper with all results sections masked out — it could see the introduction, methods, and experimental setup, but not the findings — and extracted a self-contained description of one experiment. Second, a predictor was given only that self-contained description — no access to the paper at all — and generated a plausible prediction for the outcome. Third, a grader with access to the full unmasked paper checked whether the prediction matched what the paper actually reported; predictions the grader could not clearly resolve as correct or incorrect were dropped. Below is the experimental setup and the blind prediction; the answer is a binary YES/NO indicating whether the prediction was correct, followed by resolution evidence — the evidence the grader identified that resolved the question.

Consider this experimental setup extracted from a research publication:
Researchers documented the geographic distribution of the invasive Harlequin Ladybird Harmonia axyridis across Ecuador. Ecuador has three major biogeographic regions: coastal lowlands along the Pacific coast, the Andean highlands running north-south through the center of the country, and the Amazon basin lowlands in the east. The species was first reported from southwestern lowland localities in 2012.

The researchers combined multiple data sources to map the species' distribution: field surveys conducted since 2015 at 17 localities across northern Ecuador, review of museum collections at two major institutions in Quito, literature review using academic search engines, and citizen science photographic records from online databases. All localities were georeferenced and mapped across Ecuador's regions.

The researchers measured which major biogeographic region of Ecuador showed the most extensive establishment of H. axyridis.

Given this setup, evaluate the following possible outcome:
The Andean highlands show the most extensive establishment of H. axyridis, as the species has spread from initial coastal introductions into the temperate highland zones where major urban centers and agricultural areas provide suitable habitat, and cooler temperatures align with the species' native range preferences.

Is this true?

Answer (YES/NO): YES